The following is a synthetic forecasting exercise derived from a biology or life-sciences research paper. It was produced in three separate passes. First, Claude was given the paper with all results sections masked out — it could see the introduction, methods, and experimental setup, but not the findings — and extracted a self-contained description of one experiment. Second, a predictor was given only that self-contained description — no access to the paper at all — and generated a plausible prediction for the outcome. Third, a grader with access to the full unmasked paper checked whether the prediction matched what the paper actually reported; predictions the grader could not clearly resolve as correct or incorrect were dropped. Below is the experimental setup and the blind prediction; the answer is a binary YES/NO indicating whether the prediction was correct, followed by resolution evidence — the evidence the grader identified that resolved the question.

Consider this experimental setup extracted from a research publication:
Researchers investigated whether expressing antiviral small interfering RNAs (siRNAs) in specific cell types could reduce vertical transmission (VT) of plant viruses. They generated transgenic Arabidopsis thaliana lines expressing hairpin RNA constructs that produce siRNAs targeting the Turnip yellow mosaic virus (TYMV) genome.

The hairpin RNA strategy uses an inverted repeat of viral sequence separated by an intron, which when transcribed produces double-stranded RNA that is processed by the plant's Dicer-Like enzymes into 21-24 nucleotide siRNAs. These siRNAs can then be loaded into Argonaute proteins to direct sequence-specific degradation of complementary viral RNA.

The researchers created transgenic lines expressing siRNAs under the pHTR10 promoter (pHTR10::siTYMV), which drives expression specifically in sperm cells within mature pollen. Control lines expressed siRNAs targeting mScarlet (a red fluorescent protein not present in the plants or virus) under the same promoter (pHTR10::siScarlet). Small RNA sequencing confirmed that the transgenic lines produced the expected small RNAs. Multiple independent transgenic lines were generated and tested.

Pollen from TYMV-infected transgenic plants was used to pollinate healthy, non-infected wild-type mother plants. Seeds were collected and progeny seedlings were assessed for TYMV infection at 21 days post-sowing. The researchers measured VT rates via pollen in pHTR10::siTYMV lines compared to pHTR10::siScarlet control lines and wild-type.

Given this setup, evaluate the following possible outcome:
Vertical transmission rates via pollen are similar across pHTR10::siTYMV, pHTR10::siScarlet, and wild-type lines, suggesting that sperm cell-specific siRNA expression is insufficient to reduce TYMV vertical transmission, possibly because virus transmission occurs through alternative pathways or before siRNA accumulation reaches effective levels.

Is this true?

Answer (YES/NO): NO